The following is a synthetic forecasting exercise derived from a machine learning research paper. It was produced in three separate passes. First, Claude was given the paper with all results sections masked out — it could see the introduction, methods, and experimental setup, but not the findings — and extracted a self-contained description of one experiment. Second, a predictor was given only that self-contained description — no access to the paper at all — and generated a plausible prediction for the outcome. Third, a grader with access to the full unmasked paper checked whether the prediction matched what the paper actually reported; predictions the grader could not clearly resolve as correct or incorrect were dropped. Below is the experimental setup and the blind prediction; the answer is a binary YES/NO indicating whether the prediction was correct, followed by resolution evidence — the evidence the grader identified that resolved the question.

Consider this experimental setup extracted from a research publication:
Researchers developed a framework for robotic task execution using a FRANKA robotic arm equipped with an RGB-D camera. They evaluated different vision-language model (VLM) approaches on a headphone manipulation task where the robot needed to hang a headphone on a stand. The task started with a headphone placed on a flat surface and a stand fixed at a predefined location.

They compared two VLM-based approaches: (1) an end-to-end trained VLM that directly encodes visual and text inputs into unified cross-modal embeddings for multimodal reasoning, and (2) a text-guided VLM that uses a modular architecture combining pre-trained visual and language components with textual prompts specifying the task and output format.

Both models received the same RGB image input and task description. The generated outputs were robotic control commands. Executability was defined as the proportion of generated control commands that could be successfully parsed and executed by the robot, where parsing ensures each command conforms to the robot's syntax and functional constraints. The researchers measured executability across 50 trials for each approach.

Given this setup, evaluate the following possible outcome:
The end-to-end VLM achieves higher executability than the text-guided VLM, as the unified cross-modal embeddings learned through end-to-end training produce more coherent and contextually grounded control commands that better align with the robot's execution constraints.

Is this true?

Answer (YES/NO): NO